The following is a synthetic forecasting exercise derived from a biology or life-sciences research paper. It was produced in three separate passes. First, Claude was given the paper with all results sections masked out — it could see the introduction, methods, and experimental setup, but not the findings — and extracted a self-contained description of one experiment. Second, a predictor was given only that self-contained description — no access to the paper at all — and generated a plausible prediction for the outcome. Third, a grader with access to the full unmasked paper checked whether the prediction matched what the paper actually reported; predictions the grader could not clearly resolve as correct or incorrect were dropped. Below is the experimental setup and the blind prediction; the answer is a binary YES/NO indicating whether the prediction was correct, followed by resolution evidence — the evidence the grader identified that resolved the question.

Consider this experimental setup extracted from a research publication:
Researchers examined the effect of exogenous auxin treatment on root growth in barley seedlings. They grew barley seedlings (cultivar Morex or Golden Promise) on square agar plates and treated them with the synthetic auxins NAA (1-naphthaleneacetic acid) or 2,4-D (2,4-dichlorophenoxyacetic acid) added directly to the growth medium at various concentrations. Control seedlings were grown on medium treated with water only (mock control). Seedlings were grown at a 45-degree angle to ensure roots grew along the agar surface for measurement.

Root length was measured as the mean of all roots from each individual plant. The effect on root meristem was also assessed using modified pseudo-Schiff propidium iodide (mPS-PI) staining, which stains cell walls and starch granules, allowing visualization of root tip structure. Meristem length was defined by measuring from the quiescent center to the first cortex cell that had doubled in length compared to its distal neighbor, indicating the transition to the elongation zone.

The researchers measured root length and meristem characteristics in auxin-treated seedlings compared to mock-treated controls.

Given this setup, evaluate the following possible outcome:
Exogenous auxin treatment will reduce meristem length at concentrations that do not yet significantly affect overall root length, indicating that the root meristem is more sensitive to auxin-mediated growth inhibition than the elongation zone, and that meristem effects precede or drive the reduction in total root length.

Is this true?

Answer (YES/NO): NO